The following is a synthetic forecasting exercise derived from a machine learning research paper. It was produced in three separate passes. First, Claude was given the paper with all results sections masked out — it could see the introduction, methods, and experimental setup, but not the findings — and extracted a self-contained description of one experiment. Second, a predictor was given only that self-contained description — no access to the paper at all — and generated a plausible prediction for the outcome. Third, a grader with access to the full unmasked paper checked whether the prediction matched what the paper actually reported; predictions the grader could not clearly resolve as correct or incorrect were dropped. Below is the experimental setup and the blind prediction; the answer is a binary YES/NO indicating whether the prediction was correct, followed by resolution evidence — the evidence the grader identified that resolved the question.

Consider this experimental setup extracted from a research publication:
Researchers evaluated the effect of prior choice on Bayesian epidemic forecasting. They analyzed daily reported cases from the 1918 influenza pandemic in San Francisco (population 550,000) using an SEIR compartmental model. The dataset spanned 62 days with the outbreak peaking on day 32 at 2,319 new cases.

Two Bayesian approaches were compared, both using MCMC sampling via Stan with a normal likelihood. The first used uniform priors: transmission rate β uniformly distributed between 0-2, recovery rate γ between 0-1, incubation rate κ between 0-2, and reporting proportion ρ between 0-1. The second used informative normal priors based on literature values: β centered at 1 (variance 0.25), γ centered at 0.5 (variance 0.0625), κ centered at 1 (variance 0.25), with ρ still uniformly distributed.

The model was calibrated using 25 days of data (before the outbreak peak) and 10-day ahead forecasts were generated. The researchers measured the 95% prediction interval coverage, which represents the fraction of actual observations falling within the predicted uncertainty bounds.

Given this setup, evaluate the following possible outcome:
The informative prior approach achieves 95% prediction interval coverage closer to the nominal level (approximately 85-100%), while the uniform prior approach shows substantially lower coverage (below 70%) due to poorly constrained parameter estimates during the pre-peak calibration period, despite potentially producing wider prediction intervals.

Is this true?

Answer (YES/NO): NO